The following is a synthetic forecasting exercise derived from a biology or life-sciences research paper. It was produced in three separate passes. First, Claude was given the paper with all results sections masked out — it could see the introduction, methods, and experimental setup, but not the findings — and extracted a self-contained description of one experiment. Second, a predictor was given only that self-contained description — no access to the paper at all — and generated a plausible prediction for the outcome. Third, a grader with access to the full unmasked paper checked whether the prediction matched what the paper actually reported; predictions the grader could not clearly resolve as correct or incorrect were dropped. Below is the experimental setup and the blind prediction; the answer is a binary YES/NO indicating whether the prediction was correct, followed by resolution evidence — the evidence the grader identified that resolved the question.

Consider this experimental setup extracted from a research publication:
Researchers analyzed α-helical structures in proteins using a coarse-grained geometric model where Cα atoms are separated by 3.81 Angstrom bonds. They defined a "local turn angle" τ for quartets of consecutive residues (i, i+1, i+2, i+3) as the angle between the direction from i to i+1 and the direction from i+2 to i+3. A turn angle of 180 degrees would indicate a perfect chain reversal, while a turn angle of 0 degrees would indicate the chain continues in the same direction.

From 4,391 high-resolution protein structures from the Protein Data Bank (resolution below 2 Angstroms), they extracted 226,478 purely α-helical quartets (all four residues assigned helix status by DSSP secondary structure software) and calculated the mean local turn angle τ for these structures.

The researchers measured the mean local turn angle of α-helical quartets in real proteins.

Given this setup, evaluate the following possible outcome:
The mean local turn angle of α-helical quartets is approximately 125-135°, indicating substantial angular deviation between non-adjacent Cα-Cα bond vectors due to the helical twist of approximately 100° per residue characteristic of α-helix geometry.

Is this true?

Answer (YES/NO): YES